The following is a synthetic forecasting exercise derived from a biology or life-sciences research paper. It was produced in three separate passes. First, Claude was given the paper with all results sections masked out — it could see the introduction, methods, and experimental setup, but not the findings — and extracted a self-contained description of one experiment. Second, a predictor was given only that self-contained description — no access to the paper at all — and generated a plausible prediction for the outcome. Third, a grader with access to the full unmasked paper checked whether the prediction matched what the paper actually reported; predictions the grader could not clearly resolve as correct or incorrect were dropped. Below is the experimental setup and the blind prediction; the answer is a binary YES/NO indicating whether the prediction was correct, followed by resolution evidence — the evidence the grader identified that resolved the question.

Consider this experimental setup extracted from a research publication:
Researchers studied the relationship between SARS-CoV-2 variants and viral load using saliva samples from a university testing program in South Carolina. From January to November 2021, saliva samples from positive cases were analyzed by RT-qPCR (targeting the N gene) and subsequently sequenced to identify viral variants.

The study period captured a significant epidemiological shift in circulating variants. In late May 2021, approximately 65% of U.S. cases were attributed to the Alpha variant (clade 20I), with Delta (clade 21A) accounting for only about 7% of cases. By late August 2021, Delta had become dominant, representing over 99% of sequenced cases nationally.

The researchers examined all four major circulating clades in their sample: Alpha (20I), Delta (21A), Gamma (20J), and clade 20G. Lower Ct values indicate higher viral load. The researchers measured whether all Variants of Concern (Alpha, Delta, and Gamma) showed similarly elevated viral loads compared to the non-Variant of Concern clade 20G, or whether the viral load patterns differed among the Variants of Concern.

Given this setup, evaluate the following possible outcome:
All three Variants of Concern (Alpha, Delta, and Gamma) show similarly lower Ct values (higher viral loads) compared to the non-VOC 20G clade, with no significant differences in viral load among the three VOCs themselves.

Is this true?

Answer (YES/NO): NO